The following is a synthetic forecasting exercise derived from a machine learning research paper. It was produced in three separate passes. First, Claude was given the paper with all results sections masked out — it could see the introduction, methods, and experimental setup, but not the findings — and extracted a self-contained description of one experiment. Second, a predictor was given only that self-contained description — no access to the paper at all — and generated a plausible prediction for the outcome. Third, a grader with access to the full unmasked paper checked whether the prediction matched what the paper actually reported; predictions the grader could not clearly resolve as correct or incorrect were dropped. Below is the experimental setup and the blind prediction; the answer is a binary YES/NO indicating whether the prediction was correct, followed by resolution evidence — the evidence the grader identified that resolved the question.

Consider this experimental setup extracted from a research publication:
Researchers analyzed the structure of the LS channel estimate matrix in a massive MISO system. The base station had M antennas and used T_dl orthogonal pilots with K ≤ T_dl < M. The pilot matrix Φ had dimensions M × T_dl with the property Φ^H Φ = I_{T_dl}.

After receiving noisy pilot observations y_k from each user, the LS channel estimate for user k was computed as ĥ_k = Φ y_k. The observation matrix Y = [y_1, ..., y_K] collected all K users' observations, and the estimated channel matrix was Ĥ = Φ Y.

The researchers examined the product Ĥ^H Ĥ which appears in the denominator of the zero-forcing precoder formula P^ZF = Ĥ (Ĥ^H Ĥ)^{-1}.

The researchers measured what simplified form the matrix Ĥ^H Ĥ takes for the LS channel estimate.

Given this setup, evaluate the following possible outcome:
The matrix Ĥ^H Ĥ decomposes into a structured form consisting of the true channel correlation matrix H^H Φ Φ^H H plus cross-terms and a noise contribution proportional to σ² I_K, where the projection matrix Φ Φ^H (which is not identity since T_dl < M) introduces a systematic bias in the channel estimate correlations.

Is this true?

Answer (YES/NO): NO